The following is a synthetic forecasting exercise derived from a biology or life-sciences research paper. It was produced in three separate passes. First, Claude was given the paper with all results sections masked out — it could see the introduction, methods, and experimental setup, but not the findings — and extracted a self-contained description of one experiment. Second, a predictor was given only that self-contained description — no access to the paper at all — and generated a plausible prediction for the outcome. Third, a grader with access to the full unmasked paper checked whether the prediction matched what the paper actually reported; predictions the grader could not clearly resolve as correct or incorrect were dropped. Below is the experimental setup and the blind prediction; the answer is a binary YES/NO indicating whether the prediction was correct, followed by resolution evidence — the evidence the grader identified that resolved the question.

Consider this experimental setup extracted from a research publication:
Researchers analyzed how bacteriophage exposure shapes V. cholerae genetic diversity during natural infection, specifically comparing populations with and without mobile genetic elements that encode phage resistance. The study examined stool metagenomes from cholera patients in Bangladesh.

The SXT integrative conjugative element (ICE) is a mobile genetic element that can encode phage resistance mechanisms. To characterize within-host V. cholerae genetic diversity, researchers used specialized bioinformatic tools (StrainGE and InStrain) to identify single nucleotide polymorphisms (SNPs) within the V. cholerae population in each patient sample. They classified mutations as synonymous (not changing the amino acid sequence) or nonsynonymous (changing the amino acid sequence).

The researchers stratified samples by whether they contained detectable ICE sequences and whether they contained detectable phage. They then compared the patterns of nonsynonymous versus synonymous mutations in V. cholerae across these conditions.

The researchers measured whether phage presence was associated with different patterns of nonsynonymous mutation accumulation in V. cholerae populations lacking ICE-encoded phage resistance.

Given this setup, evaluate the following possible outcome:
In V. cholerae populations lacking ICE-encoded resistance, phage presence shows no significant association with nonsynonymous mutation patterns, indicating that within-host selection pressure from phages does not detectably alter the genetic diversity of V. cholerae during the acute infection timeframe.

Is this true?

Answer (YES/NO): NO